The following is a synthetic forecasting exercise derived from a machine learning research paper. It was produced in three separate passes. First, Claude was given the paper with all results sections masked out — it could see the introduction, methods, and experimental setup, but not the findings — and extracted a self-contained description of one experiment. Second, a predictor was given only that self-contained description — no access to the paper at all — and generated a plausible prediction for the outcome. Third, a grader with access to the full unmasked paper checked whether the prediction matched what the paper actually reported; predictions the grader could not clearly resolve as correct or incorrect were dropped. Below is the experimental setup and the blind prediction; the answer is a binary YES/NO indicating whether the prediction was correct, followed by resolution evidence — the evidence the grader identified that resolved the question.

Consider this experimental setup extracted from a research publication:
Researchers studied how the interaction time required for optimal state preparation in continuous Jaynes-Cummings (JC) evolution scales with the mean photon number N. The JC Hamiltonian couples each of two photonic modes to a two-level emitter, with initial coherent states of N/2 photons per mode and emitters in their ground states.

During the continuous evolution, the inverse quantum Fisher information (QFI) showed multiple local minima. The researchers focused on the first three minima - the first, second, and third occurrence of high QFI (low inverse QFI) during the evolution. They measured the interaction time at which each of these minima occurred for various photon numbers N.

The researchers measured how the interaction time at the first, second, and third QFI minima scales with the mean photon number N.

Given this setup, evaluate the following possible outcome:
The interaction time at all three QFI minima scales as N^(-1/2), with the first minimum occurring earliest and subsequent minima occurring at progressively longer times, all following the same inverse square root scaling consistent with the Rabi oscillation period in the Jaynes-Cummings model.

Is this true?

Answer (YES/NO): NO